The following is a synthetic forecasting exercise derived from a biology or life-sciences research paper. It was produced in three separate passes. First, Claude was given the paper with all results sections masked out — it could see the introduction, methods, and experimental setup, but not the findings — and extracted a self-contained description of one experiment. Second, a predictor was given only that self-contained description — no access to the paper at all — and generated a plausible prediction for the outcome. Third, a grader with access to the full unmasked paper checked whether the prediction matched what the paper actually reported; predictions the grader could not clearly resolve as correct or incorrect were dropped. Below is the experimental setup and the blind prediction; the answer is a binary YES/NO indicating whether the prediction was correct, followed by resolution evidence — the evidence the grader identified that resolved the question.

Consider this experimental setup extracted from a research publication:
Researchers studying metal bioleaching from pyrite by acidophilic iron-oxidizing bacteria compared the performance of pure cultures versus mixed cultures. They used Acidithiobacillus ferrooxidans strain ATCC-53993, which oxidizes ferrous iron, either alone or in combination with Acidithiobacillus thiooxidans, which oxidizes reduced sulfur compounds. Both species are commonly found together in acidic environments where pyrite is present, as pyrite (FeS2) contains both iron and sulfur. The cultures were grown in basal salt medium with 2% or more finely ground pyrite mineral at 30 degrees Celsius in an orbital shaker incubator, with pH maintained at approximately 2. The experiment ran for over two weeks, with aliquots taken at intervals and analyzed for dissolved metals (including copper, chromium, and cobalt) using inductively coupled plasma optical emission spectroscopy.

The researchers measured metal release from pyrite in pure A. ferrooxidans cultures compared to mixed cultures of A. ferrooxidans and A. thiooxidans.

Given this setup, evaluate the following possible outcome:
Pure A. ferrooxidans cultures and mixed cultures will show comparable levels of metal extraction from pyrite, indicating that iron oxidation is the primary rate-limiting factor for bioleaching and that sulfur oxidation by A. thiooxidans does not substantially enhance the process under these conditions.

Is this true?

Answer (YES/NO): YES